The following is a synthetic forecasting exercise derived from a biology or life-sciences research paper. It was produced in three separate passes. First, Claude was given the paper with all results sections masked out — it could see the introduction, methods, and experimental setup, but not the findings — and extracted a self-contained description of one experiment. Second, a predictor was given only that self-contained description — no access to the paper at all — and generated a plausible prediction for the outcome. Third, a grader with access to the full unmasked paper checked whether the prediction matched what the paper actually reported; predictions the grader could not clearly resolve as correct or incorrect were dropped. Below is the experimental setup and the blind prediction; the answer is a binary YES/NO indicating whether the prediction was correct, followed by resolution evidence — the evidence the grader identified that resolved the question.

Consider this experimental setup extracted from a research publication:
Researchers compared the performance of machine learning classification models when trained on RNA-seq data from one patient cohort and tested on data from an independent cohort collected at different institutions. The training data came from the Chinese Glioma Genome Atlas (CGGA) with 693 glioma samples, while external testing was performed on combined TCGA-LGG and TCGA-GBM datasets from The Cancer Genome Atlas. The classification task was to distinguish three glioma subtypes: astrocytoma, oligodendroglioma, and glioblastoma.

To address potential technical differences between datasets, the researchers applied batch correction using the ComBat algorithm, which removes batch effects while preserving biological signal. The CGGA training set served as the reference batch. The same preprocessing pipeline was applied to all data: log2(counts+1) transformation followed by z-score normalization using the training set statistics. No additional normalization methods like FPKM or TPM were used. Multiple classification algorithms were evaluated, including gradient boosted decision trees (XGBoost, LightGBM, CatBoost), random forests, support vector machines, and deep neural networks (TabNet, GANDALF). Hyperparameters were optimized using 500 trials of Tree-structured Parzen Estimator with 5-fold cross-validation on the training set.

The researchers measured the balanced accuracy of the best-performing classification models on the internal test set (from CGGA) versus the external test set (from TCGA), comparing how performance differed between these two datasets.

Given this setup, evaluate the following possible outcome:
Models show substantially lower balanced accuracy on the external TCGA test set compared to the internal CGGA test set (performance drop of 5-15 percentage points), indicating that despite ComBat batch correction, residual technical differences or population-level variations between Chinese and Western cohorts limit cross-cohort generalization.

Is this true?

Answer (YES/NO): NO